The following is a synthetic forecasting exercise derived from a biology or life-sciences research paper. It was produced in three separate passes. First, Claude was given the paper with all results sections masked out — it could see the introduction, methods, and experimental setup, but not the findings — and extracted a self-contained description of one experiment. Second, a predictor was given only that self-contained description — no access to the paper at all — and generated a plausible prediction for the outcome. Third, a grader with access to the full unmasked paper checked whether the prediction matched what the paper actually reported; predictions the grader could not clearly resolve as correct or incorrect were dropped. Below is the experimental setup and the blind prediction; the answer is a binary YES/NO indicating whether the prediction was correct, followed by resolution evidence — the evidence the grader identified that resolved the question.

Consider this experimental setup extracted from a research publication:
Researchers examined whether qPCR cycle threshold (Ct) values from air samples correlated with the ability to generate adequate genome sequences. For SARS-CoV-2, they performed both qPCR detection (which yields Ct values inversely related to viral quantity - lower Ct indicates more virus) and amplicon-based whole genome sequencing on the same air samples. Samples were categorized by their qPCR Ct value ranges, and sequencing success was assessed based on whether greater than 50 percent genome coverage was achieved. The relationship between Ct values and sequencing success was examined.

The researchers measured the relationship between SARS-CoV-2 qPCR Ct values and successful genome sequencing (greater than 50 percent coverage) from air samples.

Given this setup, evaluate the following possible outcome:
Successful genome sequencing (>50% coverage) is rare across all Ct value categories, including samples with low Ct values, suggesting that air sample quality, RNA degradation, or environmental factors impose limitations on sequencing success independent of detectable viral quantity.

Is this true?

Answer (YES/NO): NO